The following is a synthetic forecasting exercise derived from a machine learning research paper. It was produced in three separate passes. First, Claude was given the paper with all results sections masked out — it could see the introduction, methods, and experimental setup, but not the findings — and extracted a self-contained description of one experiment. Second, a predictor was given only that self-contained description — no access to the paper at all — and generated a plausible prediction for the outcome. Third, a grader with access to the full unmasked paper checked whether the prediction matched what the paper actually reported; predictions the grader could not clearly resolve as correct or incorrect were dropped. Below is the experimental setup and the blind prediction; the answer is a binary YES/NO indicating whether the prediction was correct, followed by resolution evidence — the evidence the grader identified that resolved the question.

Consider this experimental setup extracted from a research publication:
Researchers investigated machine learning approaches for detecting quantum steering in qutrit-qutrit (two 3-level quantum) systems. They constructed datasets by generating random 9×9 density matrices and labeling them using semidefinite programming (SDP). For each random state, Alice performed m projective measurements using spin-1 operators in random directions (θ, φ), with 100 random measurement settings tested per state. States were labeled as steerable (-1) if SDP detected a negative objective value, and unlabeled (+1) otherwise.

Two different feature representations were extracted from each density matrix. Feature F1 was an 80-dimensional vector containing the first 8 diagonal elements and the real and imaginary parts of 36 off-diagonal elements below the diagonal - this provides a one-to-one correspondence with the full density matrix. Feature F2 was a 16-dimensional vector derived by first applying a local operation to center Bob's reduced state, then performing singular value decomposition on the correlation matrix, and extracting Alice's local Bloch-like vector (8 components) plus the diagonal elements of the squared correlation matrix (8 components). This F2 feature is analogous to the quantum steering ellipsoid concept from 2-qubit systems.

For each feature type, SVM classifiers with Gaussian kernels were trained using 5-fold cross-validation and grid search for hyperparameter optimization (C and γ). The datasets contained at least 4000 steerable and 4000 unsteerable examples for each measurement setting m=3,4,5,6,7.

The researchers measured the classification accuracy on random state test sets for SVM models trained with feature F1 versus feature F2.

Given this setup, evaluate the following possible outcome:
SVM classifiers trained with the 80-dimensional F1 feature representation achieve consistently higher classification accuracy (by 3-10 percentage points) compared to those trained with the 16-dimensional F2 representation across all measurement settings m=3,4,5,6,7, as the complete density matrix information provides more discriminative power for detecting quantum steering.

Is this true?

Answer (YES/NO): NO